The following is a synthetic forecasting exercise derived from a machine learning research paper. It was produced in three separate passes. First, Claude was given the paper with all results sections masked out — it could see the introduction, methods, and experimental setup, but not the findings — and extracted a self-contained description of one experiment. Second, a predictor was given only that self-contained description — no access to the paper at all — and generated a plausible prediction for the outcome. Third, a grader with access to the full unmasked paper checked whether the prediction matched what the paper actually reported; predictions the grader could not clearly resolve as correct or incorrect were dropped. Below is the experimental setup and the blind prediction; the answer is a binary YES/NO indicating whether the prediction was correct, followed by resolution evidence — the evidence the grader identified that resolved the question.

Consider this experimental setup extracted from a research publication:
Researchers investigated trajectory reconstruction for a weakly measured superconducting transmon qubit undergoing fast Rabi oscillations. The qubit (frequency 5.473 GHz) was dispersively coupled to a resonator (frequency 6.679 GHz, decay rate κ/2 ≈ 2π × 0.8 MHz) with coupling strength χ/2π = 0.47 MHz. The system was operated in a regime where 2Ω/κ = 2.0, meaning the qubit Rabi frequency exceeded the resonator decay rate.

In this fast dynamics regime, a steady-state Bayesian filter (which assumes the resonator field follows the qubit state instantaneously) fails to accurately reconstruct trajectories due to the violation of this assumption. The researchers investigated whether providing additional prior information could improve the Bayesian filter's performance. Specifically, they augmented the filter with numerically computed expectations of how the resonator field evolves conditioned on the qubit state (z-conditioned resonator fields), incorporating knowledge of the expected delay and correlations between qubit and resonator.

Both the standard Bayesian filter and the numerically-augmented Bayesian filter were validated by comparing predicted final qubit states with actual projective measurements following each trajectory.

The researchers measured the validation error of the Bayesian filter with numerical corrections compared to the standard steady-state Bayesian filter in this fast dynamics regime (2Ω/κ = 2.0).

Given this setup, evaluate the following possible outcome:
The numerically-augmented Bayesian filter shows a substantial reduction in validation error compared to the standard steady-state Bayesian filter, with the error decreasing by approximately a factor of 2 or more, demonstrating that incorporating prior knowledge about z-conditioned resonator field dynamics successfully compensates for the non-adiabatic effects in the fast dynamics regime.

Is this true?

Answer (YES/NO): NO